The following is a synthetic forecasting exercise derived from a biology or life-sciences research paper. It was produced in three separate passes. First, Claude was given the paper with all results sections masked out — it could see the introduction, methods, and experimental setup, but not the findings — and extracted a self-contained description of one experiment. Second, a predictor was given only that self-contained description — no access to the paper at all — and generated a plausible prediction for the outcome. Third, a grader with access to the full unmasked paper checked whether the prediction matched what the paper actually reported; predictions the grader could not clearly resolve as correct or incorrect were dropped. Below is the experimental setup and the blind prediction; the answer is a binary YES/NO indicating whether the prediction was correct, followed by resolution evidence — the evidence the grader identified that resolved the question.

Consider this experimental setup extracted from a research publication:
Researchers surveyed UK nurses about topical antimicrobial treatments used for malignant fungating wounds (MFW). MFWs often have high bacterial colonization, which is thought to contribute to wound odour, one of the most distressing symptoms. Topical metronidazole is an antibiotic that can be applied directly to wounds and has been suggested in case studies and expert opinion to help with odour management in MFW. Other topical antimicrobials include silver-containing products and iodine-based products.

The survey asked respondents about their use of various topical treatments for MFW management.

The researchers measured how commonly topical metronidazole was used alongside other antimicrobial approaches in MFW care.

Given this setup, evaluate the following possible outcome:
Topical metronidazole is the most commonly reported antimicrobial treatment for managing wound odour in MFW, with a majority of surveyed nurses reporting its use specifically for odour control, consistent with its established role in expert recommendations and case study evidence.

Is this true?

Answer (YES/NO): NO